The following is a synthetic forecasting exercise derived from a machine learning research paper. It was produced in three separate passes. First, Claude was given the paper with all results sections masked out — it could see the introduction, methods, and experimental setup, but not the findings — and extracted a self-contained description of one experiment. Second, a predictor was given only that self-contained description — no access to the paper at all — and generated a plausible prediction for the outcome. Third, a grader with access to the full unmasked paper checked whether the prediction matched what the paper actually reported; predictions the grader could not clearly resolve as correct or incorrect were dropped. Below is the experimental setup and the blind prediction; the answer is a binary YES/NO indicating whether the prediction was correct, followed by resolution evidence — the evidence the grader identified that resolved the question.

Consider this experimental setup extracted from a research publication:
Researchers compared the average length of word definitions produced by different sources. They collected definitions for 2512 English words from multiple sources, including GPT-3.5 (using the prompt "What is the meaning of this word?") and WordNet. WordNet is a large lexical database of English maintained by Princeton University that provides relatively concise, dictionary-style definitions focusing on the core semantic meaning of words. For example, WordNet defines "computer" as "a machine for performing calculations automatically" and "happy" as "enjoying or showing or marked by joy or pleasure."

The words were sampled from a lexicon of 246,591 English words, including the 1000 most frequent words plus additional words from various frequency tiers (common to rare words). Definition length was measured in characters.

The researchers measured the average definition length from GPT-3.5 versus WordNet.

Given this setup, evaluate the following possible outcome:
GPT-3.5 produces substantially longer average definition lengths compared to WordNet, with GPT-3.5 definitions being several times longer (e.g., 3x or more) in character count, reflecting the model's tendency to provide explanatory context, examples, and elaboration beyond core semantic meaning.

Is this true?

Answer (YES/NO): NO